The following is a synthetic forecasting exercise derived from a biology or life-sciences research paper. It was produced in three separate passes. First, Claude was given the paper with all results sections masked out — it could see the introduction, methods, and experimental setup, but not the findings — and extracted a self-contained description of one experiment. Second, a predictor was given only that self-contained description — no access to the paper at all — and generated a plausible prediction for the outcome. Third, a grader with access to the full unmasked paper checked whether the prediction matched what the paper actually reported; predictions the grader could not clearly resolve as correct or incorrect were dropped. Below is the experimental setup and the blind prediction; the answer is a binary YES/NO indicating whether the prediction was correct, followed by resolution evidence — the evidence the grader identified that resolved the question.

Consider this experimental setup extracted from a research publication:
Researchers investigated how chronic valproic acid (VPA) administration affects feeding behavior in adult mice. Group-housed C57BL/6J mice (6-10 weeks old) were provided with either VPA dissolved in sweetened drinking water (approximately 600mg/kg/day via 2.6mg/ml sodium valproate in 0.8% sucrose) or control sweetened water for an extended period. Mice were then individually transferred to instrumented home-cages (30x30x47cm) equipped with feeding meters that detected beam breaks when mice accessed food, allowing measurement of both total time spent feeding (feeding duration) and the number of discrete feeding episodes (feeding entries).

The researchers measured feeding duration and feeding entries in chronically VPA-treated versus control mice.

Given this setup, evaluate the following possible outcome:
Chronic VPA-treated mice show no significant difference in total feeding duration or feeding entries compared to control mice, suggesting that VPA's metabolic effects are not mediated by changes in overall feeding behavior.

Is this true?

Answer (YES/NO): NO